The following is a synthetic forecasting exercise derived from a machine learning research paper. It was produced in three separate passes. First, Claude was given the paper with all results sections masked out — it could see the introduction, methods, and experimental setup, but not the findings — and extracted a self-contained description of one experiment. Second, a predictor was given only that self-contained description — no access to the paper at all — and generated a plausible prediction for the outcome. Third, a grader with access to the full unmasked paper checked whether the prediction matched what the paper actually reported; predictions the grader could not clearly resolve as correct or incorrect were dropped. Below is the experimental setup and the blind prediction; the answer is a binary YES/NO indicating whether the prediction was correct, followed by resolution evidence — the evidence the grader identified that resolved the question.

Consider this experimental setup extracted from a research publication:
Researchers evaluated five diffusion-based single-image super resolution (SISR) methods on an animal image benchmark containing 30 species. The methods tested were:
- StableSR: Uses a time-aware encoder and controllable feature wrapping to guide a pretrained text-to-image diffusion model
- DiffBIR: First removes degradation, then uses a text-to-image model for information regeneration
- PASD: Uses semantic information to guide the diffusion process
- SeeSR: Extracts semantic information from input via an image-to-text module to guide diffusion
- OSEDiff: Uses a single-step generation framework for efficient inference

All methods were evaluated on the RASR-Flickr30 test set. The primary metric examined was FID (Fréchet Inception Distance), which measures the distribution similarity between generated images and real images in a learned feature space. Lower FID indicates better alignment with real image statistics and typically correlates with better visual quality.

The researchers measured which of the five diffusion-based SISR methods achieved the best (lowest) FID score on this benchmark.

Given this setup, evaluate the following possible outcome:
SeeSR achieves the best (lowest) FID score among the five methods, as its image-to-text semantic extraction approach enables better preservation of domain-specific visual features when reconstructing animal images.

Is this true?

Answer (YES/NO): NO